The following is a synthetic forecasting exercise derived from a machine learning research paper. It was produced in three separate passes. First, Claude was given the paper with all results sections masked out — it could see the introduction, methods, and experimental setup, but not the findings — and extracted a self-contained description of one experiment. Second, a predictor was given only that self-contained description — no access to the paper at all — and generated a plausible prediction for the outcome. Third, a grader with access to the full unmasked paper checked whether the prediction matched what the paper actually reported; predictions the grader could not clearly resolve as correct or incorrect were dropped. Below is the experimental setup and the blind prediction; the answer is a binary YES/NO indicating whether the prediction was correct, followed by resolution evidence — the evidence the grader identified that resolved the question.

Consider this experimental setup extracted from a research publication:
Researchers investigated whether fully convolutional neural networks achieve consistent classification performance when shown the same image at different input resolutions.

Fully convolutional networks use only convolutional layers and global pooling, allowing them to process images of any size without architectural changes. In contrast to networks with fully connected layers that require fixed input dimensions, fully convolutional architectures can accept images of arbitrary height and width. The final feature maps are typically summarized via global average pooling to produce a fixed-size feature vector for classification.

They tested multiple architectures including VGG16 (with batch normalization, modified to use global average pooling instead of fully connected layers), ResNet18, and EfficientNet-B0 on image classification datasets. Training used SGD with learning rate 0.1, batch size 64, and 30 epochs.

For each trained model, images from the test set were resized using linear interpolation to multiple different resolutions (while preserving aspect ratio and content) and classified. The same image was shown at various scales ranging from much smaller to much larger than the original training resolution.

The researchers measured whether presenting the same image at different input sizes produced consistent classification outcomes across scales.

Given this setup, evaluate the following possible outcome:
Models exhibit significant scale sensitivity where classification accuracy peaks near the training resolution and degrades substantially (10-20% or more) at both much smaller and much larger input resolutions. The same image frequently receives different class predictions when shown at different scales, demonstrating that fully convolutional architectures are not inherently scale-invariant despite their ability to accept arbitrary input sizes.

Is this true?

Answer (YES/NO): NO